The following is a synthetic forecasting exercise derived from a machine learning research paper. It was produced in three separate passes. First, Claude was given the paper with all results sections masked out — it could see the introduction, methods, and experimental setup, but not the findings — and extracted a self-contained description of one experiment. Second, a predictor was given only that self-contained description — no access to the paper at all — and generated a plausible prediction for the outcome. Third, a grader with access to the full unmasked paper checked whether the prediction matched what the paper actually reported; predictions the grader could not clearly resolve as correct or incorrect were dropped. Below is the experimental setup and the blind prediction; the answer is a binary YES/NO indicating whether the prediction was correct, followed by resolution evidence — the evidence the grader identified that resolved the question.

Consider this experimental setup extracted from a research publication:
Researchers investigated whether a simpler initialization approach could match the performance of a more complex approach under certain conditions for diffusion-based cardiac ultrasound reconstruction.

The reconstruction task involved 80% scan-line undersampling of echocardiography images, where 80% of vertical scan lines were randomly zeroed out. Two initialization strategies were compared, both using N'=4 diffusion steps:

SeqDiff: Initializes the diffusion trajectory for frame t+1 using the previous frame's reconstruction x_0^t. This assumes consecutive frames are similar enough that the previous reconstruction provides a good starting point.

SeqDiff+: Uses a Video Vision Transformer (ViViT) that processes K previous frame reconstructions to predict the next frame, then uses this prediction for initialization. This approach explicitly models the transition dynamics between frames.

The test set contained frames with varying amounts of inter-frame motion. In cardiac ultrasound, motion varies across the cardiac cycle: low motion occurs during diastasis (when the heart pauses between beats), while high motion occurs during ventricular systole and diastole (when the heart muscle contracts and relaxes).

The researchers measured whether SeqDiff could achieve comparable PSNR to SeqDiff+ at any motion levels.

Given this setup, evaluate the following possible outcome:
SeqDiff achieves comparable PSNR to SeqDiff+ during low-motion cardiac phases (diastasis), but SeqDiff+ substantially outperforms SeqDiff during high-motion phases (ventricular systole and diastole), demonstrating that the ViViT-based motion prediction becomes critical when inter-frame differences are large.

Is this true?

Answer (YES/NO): NO